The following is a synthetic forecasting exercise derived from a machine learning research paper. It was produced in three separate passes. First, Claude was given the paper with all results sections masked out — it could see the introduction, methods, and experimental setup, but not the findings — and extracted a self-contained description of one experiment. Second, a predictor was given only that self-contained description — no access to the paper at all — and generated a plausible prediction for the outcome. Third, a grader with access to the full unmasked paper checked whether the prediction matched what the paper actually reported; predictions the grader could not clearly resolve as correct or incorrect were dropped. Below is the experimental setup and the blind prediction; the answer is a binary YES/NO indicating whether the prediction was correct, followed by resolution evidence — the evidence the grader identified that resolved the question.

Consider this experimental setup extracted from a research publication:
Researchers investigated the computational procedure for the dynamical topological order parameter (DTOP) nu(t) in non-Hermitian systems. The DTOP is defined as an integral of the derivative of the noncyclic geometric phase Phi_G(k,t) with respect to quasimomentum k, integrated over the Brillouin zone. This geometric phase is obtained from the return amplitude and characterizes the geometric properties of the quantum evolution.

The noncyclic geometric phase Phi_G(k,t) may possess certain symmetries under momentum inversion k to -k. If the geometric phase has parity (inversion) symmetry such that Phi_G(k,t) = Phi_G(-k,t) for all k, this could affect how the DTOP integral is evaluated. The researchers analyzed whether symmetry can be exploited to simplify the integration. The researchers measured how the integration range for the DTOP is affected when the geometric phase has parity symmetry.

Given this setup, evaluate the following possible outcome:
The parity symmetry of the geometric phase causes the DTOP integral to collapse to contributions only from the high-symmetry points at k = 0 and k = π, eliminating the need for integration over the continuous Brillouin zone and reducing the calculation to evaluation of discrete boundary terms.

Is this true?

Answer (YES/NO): NO